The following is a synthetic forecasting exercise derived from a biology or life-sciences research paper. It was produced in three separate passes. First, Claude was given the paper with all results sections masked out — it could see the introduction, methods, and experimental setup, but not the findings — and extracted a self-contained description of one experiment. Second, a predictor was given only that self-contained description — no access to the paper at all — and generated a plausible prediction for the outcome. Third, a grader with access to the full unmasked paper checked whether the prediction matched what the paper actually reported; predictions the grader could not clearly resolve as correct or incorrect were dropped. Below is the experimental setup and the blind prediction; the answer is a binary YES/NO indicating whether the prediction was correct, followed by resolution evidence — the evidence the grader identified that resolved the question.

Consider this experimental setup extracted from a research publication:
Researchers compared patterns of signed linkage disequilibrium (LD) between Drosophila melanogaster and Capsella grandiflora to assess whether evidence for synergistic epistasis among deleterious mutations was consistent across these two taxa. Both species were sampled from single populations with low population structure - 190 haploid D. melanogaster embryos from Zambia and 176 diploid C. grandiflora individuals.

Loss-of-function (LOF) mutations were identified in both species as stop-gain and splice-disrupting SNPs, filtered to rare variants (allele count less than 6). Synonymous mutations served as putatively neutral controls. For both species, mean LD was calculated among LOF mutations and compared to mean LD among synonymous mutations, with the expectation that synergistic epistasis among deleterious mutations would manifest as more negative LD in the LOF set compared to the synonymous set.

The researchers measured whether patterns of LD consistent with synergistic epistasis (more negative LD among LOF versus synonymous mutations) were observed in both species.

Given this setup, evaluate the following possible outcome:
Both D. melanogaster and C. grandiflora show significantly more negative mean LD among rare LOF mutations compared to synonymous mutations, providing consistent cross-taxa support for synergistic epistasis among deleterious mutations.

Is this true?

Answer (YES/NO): NO